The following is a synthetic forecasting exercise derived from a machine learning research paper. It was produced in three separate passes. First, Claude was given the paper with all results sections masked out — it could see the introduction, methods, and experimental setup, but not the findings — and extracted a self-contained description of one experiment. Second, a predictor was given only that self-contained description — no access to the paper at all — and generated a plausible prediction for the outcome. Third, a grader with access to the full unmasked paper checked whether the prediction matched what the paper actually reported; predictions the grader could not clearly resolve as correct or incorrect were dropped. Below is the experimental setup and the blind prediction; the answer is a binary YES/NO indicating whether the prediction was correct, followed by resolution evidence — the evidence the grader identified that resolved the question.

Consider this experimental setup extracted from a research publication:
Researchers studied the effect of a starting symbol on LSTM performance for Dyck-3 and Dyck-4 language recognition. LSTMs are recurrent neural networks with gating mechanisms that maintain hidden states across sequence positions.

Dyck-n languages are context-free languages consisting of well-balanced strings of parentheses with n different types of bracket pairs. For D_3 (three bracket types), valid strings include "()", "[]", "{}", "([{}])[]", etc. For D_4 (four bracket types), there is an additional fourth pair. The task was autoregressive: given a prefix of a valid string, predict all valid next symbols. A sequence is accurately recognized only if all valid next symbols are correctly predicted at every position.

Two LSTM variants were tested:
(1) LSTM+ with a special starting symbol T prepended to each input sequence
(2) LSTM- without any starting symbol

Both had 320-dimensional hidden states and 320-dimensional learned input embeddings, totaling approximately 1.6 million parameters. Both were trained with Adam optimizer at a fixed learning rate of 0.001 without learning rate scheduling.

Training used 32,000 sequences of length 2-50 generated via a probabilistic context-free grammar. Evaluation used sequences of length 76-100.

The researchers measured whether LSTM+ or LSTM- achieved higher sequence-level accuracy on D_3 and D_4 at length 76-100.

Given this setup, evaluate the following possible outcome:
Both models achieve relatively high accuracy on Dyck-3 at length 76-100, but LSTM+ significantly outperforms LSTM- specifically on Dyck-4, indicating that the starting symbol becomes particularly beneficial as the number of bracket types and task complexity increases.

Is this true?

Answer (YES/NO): NO